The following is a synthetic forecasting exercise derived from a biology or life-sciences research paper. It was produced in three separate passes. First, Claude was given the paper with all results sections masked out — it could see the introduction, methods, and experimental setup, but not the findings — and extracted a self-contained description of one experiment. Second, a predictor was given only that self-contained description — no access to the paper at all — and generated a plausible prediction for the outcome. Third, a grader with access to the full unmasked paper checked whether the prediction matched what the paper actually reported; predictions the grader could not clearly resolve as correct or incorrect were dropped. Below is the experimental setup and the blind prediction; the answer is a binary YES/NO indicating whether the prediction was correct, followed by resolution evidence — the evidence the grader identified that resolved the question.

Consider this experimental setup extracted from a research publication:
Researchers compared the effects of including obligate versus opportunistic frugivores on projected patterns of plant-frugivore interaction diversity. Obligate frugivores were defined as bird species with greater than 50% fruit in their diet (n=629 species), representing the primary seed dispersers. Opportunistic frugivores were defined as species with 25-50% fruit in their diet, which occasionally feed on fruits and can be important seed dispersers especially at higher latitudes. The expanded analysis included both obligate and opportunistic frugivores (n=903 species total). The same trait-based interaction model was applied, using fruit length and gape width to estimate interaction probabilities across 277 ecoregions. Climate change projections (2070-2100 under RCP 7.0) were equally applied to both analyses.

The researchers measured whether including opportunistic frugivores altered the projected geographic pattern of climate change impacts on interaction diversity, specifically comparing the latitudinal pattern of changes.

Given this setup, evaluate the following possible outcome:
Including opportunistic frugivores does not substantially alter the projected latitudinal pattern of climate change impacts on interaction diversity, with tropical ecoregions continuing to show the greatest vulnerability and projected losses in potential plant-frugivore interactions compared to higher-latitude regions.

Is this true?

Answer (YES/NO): YES